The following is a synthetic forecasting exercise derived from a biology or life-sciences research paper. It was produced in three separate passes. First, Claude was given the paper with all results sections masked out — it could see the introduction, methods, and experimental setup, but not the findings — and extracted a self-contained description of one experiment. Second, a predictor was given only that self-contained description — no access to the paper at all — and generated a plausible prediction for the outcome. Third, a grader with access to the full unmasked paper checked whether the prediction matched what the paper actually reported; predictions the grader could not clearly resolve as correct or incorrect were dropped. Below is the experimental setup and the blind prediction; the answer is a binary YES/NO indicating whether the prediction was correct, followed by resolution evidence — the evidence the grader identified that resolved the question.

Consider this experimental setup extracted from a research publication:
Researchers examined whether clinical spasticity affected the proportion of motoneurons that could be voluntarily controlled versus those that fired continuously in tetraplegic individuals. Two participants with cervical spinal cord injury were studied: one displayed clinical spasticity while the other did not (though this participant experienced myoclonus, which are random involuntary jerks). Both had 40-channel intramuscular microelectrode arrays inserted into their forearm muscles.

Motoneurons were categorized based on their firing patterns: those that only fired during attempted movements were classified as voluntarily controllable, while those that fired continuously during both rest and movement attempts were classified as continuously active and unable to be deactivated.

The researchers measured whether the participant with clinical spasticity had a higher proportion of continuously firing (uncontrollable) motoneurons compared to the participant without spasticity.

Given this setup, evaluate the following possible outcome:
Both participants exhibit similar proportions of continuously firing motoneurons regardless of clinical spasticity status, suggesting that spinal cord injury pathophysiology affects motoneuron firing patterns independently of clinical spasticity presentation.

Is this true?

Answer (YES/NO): NO